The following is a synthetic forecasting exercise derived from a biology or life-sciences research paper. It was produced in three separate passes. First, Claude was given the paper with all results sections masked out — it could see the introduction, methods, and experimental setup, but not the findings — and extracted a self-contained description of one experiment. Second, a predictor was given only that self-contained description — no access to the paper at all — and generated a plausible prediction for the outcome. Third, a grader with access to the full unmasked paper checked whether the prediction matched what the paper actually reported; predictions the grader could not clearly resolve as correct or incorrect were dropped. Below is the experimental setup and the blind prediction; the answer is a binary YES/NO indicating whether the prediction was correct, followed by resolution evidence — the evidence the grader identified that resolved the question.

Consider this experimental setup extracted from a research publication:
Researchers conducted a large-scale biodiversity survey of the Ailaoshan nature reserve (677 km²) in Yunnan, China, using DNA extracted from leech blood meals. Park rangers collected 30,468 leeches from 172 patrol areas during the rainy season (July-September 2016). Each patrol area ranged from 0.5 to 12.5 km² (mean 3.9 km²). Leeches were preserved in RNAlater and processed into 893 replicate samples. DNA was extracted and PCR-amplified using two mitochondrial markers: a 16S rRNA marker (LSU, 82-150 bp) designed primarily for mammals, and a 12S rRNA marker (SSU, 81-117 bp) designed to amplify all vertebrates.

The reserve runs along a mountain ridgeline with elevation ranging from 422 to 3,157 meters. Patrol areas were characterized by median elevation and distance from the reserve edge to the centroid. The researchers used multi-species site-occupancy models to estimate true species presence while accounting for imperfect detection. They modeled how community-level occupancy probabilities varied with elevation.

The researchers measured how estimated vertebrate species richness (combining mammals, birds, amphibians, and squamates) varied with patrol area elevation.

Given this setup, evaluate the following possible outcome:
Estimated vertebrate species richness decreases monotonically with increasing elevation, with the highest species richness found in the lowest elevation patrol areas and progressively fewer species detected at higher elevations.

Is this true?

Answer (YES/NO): NO